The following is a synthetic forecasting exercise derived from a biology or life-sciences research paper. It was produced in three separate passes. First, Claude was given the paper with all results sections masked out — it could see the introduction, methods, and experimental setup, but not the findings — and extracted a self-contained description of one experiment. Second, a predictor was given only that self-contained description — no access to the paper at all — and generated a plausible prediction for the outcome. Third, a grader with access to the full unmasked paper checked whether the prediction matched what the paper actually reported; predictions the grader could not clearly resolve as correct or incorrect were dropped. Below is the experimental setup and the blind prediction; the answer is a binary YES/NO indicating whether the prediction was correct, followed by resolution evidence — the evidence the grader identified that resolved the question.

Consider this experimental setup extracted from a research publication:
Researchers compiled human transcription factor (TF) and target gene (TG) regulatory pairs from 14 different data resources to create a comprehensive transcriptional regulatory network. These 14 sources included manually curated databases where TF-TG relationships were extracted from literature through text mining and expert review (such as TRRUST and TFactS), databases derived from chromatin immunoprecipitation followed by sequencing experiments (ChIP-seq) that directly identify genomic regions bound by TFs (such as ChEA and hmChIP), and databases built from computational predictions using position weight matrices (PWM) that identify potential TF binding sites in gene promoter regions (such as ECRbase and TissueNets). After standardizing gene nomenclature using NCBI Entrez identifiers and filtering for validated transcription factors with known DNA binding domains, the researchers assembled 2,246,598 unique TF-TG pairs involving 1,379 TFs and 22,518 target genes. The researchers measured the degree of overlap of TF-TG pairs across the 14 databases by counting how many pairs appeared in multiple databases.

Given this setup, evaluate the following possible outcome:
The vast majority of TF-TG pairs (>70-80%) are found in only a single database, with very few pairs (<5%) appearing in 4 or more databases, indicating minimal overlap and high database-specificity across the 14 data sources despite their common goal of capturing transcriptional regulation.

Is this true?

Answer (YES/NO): NO